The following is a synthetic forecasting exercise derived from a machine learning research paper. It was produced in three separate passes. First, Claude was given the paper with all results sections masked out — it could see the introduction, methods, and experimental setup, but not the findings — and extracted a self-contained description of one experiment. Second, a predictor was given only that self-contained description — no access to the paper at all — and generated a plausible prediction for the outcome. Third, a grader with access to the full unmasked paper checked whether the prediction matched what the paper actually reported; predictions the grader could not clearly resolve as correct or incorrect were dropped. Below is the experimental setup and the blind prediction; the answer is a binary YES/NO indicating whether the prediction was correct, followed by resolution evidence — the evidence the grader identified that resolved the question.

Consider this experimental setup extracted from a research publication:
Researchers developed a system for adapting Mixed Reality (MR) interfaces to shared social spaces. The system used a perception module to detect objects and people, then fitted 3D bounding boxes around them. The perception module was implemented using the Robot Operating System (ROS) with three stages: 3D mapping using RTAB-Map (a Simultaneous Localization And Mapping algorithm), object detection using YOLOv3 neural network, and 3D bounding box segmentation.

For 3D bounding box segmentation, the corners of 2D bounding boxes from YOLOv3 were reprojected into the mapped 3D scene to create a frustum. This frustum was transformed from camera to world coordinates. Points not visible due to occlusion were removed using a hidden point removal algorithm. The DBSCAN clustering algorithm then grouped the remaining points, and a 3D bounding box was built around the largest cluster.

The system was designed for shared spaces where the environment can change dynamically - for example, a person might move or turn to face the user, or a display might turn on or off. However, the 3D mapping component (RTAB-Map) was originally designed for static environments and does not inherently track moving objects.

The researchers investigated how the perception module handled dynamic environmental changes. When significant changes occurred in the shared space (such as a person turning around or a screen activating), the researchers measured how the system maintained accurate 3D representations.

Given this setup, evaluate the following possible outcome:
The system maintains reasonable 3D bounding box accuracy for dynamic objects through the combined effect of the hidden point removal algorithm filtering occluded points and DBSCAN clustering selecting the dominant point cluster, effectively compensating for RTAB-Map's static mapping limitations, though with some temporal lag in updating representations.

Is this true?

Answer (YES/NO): NO